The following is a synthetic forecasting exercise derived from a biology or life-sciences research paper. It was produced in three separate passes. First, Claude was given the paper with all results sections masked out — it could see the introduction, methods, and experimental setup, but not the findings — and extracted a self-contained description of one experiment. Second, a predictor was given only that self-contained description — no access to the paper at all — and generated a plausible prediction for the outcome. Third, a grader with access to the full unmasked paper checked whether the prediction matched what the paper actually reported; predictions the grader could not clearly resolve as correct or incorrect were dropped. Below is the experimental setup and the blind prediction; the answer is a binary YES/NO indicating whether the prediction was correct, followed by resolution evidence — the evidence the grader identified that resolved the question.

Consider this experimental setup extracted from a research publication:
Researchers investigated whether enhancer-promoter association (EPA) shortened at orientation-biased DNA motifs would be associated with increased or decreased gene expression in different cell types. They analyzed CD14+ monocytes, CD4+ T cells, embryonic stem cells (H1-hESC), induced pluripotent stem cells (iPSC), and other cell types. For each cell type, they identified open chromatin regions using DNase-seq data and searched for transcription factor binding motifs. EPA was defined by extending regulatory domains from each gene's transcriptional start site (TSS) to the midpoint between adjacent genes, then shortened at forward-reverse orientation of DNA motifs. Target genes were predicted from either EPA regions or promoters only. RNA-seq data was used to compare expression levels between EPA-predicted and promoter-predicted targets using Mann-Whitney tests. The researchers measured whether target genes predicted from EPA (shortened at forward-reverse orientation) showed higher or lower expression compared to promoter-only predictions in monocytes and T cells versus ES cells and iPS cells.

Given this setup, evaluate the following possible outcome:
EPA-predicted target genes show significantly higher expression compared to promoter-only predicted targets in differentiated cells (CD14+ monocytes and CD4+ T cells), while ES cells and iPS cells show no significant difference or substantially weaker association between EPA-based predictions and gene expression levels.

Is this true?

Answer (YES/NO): NO